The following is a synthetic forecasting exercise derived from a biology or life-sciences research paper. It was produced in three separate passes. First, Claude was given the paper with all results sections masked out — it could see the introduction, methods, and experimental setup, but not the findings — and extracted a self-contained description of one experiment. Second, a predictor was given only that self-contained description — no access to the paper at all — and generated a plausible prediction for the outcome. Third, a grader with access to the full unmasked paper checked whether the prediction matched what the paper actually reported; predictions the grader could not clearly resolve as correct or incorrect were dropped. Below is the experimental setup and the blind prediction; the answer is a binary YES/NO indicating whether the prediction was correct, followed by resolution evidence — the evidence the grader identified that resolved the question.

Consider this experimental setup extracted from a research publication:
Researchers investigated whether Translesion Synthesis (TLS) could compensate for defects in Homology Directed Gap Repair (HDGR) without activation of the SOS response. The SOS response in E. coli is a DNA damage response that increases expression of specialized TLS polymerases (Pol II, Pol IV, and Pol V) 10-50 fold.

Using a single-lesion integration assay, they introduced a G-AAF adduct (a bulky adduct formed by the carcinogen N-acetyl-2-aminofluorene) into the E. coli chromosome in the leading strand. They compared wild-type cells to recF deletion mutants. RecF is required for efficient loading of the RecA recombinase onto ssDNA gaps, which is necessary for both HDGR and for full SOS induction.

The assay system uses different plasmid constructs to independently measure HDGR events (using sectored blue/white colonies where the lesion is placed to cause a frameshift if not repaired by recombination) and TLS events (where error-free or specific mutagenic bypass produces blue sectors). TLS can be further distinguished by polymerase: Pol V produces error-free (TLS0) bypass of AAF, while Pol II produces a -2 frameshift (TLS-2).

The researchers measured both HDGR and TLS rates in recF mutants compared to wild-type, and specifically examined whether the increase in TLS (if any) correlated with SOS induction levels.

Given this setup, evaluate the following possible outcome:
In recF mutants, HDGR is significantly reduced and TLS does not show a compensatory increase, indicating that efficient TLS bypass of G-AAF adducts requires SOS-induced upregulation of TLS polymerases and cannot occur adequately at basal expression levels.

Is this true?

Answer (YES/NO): NO